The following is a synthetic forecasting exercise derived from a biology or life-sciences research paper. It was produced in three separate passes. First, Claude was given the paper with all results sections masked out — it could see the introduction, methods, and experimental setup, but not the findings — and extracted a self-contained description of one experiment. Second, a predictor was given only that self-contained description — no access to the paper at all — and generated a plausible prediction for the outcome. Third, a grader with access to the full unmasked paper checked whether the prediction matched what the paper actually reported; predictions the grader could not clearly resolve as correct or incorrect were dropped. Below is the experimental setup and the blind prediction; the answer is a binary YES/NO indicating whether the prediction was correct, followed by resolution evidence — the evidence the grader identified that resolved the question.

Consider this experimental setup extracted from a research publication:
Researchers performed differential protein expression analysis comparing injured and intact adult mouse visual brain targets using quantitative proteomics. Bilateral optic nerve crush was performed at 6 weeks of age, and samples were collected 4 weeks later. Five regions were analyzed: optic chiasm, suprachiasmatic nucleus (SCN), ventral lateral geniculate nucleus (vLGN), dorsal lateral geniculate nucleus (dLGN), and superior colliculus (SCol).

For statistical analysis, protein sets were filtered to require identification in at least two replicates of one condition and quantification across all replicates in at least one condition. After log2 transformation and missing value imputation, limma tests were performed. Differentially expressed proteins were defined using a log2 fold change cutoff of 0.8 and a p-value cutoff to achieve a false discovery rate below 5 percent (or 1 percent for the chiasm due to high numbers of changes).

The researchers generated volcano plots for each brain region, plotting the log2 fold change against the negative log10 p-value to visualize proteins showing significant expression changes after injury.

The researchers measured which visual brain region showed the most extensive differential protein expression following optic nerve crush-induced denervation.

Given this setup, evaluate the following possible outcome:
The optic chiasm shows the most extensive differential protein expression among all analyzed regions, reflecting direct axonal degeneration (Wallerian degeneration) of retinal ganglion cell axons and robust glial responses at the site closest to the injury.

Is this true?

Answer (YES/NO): YES